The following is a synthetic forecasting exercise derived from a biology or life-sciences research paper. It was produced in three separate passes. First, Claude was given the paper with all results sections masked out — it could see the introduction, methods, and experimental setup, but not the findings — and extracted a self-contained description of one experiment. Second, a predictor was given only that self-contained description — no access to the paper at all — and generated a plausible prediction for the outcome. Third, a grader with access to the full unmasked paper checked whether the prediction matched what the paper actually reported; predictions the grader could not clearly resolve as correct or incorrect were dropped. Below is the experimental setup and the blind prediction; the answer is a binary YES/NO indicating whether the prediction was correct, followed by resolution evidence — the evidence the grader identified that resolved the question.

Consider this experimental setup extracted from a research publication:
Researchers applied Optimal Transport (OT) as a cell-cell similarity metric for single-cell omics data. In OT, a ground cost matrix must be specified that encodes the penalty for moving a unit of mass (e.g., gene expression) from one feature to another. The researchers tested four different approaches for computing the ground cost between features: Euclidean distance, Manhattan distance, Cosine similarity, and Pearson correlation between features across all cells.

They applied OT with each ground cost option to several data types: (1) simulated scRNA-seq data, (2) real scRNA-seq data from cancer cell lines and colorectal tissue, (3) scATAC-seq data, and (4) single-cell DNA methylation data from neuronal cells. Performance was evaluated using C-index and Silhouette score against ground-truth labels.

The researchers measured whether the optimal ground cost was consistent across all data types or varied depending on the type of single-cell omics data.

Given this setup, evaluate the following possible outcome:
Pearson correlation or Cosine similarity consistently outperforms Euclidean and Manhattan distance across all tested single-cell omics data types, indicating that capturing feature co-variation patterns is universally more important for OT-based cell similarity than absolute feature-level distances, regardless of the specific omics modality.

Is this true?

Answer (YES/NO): YES